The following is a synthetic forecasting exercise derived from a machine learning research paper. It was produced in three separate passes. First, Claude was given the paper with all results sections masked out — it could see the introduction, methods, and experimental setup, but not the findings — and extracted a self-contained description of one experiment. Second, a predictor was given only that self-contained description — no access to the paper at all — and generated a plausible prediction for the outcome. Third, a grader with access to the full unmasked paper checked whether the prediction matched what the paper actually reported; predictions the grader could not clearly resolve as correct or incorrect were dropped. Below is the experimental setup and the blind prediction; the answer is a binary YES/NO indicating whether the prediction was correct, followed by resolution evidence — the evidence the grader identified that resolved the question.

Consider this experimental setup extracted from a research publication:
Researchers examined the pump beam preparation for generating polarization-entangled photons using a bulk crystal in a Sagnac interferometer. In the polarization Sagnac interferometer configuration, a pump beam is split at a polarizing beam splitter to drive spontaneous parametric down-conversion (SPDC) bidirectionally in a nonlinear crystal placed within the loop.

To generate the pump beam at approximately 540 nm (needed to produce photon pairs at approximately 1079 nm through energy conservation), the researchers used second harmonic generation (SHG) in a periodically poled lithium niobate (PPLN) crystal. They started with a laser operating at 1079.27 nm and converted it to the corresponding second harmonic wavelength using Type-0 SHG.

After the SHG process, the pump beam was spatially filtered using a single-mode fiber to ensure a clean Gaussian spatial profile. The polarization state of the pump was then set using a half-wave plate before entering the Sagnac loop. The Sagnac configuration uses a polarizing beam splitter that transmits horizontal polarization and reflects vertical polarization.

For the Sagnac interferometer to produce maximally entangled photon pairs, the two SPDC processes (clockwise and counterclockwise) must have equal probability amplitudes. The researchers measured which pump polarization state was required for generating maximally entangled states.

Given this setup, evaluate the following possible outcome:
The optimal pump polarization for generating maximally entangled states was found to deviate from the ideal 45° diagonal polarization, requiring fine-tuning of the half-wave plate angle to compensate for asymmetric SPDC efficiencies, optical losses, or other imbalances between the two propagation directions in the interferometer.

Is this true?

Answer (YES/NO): NO